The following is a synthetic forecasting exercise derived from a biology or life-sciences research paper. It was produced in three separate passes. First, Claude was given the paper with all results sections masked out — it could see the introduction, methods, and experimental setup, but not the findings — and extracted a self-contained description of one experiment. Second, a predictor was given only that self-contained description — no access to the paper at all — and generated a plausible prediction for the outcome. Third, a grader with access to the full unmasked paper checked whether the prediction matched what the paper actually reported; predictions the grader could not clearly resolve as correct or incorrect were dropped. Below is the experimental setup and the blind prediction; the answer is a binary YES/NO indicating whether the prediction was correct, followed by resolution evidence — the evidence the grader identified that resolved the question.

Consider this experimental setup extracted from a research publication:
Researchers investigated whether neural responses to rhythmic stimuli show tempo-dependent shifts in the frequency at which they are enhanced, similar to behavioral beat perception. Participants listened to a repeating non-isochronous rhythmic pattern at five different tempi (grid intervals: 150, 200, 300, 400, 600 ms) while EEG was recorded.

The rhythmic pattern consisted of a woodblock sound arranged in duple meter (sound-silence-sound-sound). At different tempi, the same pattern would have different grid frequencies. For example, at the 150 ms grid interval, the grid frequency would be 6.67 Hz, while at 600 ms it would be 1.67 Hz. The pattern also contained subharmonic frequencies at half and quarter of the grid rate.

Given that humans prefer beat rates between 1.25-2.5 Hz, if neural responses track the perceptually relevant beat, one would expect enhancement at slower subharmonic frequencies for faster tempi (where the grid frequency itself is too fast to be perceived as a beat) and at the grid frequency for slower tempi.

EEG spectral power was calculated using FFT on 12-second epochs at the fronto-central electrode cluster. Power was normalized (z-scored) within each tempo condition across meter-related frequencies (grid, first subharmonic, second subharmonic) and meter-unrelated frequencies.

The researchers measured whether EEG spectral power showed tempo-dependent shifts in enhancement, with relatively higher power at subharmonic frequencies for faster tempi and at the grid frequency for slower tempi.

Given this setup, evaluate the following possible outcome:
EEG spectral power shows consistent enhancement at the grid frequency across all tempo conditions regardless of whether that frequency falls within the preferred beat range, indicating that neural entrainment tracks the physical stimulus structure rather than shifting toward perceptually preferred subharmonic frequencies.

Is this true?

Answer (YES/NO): NO